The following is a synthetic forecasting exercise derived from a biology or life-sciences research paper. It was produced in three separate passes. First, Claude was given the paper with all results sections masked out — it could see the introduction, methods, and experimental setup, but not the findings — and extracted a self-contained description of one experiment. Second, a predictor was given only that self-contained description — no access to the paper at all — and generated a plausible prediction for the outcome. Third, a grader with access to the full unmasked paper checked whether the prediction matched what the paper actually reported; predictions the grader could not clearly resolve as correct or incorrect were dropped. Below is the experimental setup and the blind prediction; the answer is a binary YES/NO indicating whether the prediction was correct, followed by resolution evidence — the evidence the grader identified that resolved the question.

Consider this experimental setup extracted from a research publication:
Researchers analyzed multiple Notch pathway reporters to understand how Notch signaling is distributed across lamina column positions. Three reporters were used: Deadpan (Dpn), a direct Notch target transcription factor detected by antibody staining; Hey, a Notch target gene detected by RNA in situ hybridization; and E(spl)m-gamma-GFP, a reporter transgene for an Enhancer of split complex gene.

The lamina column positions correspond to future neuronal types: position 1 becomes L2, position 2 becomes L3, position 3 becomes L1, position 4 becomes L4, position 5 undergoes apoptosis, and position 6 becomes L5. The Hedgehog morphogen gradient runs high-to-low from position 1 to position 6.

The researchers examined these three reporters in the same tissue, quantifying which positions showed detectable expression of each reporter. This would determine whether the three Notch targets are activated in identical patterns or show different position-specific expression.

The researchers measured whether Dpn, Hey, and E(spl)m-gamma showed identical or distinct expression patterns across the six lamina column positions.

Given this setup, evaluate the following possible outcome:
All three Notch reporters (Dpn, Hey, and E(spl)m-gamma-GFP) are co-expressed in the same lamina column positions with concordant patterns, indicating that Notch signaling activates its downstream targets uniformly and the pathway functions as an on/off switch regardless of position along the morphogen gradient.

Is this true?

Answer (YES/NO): NO